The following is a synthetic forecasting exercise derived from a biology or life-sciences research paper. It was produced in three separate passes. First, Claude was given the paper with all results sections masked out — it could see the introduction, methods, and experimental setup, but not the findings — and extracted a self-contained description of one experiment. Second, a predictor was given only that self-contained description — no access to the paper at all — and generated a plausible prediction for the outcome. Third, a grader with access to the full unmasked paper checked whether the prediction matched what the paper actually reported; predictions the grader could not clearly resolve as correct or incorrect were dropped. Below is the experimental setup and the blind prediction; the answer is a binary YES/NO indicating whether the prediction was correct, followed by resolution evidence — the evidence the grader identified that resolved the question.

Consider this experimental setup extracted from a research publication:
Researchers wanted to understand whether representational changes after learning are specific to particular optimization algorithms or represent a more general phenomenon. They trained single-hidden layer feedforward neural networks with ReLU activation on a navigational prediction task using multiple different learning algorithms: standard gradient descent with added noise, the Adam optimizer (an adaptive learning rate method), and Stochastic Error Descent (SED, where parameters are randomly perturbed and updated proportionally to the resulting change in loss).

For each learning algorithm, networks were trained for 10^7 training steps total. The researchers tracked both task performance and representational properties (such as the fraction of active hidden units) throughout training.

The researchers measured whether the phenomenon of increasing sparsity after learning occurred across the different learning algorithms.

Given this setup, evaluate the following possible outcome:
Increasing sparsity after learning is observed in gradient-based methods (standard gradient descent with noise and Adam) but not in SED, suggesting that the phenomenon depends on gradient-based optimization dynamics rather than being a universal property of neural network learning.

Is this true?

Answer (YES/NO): NO